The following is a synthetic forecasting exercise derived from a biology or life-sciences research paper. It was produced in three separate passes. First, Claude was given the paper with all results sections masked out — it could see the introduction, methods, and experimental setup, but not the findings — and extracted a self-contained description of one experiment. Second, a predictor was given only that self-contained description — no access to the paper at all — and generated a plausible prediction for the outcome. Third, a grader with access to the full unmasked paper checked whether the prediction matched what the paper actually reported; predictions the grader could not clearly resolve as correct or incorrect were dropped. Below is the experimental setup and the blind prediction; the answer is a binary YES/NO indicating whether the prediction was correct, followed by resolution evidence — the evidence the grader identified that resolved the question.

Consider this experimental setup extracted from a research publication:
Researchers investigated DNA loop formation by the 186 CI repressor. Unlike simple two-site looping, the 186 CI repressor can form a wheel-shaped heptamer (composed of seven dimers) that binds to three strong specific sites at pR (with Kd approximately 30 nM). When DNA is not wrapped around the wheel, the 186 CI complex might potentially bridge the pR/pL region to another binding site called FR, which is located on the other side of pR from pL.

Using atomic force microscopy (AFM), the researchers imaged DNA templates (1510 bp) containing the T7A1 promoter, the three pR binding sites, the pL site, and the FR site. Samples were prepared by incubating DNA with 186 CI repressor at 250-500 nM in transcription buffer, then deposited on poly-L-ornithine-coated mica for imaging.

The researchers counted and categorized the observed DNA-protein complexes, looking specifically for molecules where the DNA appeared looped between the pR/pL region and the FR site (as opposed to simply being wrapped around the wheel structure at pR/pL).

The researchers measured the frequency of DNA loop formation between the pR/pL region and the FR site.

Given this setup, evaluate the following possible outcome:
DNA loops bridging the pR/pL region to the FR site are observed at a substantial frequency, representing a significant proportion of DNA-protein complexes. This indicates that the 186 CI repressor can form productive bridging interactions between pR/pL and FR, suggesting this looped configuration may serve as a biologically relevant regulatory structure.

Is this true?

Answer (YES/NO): NO